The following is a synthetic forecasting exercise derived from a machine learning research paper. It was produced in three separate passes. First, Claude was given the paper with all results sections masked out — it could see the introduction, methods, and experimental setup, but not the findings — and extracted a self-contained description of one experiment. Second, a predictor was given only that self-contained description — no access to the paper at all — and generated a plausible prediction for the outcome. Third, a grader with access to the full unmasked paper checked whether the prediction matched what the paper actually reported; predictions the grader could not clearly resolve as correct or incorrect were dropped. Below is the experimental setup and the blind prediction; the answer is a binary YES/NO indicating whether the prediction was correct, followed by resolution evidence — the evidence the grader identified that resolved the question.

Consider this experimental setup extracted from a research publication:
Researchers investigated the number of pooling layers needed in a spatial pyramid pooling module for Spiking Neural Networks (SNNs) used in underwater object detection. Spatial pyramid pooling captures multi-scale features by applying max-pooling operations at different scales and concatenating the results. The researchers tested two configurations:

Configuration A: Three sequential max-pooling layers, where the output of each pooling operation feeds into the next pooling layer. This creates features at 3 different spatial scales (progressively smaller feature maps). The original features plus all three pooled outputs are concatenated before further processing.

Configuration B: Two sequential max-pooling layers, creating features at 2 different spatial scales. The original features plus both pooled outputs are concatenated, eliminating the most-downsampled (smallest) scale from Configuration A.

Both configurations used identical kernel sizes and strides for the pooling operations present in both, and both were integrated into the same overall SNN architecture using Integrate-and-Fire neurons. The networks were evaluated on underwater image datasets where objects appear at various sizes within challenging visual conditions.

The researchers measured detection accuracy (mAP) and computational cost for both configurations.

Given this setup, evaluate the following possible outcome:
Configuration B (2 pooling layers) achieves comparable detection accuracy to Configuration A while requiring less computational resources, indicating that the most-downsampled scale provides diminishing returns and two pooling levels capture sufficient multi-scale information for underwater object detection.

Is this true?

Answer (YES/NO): YES